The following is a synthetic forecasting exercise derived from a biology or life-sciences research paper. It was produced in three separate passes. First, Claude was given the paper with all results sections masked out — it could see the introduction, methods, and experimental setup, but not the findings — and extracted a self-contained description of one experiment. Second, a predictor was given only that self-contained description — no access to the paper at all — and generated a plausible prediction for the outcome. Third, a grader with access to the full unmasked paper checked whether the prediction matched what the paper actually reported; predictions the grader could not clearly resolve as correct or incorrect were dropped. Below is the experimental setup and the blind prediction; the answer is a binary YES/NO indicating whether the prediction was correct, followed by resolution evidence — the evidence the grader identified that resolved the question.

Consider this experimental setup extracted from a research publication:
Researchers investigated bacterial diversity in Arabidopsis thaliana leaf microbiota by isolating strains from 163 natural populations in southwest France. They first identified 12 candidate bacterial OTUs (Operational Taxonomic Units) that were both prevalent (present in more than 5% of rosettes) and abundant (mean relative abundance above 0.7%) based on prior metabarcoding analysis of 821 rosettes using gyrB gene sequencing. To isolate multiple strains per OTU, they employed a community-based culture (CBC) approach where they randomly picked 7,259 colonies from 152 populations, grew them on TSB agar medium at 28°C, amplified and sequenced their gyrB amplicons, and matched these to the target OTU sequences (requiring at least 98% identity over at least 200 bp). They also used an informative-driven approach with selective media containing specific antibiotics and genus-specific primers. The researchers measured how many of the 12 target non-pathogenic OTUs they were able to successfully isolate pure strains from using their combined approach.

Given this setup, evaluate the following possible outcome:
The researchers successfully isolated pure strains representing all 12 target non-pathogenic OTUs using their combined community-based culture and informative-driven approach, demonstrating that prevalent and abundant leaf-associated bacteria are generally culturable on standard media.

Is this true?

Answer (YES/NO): NO